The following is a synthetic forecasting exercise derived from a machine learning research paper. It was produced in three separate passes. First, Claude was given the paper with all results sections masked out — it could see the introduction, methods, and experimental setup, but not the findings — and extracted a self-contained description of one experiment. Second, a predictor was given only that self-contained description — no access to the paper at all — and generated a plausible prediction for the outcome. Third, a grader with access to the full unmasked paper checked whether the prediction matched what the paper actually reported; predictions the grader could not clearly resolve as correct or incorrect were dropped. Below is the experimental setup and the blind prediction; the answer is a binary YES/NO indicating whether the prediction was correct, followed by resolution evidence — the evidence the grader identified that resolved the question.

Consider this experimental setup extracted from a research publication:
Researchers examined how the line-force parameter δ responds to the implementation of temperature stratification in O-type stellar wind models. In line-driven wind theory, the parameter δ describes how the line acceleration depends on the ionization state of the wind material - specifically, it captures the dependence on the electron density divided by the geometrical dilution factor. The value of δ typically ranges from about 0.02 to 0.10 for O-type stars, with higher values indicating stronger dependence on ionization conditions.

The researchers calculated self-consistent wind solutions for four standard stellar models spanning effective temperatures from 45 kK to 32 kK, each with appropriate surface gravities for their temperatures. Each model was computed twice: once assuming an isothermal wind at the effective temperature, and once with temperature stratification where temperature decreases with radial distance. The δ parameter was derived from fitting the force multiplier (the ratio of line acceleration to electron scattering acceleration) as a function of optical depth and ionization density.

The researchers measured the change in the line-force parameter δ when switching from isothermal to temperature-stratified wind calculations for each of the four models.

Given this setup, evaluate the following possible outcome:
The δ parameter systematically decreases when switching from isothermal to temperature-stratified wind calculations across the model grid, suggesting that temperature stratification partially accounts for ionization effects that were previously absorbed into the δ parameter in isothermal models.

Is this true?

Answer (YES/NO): NO